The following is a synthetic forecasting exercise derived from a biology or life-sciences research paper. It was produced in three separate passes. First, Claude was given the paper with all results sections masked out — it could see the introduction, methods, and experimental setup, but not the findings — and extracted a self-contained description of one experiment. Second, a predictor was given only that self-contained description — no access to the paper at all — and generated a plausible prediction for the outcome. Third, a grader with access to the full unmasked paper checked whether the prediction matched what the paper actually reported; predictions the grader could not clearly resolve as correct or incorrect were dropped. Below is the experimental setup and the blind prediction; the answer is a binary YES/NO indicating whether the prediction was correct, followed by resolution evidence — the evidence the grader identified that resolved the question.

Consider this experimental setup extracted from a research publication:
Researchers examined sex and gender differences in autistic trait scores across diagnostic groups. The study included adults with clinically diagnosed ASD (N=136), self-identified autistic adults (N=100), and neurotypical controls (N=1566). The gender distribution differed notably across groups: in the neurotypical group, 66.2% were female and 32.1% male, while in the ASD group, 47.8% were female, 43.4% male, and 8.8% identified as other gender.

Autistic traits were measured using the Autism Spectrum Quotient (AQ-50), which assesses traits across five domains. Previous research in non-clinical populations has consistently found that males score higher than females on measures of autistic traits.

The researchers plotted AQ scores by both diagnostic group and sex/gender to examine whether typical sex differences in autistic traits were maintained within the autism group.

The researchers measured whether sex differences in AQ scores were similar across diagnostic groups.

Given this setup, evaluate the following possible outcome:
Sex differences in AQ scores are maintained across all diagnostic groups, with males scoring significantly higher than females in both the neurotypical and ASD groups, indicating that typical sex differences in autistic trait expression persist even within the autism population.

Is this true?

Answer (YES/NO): NO